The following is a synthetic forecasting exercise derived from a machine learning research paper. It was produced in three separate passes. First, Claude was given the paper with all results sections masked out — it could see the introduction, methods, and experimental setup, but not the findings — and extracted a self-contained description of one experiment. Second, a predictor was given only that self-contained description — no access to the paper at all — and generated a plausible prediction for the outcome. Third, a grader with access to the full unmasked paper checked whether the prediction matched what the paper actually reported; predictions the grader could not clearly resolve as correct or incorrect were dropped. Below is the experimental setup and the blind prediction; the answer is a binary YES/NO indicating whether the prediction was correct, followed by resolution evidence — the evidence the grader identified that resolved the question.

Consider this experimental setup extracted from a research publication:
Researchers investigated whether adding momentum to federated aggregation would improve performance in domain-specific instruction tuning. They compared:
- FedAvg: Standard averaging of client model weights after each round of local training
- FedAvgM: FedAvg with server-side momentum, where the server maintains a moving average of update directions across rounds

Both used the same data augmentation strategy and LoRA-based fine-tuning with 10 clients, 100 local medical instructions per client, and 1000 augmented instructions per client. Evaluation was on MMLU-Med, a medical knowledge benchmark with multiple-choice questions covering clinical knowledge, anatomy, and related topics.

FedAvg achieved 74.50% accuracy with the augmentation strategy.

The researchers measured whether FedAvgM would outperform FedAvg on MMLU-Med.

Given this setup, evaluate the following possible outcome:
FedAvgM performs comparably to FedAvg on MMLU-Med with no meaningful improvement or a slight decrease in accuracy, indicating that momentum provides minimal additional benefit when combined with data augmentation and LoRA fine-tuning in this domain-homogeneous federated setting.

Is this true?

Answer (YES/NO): NO